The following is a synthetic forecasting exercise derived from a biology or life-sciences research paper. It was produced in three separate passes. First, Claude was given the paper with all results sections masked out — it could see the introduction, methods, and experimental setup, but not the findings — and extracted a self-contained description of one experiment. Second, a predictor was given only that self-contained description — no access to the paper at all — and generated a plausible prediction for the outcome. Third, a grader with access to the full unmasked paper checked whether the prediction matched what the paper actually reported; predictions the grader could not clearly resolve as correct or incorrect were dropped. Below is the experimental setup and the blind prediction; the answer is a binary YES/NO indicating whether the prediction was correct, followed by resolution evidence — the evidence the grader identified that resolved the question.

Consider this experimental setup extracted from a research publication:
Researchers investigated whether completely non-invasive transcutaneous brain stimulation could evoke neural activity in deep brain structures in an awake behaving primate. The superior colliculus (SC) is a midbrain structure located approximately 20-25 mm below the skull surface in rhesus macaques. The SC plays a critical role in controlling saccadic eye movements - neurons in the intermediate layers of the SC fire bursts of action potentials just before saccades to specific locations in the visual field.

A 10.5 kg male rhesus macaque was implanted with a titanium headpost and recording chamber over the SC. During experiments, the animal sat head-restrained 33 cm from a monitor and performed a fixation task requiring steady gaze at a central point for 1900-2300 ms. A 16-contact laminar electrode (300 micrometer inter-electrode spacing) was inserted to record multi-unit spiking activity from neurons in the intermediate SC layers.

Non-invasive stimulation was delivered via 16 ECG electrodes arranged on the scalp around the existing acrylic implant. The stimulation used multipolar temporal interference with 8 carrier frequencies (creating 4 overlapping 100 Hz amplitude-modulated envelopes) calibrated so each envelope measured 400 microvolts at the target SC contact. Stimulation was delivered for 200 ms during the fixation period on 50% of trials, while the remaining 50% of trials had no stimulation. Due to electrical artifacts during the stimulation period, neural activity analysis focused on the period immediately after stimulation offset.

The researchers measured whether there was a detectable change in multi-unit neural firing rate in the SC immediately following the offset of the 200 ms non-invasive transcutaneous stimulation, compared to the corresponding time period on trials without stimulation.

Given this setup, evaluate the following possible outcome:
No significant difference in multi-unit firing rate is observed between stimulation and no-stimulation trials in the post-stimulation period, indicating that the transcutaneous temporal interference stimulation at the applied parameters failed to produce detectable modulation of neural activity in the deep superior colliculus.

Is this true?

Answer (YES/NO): NO